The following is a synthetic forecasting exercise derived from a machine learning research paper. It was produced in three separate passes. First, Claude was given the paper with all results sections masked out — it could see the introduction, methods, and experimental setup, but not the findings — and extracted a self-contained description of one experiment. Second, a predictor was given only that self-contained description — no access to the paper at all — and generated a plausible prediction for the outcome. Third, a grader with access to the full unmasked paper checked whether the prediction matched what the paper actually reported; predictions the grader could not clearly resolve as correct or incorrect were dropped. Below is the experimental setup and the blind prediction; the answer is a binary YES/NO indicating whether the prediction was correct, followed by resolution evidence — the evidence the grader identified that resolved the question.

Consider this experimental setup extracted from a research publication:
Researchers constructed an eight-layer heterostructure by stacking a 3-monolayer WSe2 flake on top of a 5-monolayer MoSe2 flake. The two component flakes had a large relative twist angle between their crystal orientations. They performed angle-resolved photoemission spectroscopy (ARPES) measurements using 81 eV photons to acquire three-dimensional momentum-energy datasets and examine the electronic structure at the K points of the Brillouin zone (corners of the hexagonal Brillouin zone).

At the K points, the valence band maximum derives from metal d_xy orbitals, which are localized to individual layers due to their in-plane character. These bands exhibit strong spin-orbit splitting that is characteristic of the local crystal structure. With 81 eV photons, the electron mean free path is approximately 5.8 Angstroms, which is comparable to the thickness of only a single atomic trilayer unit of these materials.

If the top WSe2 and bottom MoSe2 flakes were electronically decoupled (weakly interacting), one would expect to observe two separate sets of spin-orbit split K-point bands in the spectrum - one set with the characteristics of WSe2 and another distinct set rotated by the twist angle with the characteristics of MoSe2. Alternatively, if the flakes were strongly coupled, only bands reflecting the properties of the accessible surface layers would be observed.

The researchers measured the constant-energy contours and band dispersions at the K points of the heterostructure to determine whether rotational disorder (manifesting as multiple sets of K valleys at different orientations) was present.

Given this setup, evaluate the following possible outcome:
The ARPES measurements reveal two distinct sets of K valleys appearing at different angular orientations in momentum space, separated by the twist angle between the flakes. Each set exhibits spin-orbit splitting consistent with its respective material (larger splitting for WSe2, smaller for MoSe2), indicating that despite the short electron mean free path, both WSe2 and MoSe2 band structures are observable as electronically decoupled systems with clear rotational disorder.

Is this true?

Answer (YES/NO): NO